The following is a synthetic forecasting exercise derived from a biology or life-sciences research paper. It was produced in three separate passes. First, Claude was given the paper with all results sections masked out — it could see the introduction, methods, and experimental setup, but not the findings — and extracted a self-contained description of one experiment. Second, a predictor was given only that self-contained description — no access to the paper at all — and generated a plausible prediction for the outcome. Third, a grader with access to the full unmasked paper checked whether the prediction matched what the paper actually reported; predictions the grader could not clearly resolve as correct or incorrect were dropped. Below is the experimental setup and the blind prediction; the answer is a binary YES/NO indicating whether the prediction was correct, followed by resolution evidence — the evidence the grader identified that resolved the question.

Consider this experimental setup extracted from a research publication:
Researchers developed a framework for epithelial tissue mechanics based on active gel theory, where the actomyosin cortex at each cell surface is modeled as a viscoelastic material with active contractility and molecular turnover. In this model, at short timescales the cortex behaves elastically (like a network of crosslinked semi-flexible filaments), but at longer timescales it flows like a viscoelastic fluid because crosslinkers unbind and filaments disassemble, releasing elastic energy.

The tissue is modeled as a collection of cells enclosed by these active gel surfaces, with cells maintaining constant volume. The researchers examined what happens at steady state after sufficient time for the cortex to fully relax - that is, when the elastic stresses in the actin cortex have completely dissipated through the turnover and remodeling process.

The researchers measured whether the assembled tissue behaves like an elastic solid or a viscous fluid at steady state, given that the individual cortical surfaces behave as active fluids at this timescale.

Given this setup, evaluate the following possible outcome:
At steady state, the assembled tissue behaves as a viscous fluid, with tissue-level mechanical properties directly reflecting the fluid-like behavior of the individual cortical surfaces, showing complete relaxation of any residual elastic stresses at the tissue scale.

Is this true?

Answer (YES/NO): NO